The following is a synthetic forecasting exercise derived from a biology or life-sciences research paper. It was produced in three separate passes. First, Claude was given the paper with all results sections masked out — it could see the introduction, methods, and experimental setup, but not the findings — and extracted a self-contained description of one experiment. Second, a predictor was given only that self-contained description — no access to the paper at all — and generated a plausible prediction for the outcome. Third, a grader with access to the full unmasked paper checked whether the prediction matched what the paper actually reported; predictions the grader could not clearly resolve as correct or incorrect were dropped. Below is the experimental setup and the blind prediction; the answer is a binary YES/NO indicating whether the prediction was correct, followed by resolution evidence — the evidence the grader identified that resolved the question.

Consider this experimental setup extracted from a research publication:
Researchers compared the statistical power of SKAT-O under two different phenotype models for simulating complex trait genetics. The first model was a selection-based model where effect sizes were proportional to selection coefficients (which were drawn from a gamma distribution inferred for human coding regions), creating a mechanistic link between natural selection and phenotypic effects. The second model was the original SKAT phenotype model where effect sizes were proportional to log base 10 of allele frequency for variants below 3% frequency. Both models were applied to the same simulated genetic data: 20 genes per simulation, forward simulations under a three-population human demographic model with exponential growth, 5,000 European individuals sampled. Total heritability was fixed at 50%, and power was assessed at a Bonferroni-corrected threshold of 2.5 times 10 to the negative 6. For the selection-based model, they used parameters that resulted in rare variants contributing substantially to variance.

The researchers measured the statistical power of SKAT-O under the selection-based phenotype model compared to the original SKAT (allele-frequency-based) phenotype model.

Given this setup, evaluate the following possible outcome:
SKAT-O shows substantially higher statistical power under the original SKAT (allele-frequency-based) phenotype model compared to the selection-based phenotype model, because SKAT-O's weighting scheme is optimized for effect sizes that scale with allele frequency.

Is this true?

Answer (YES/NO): YES